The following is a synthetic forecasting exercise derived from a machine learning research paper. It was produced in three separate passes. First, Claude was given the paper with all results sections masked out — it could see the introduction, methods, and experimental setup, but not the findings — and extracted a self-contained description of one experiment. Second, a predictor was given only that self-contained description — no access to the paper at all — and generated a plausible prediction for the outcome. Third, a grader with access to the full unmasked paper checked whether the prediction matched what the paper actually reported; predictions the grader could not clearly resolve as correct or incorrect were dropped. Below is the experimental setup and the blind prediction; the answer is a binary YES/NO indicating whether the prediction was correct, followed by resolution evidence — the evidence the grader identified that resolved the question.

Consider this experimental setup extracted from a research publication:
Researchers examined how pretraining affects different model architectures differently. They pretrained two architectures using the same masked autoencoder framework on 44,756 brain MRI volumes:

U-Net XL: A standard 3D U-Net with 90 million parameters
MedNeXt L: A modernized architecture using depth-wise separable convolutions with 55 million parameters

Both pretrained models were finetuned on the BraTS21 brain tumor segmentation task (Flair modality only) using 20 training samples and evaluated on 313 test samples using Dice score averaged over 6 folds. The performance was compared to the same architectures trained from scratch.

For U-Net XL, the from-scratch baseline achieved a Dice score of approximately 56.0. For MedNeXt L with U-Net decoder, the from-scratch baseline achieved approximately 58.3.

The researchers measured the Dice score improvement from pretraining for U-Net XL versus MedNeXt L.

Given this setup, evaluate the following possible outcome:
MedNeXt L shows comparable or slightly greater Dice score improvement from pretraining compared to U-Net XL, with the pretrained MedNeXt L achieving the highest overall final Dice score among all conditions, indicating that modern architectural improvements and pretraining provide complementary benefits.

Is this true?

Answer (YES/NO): NO